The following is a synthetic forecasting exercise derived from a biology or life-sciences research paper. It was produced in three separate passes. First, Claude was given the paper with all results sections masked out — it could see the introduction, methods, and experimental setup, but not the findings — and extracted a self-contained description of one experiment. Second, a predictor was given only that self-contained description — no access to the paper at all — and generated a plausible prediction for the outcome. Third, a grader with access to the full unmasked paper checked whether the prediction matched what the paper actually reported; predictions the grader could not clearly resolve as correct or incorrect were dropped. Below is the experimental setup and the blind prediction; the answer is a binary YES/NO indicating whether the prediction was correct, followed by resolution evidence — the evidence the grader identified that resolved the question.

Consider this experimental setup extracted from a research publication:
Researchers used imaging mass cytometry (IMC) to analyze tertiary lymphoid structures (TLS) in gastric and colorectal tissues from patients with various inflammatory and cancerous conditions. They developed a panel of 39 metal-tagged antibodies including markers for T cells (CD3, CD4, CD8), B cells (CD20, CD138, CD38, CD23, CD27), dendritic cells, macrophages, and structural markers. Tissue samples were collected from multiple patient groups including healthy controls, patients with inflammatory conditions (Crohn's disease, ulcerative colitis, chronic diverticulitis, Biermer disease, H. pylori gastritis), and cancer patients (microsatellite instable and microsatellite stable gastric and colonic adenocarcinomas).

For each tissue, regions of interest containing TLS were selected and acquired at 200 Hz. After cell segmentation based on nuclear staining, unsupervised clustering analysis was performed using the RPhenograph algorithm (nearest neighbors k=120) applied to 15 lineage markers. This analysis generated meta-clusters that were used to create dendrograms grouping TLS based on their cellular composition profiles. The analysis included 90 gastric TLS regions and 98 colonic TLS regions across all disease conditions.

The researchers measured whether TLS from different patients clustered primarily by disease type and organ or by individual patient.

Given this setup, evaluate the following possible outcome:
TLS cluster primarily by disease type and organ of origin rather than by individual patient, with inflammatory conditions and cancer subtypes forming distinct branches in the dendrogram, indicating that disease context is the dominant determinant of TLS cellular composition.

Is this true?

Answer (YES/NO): NO